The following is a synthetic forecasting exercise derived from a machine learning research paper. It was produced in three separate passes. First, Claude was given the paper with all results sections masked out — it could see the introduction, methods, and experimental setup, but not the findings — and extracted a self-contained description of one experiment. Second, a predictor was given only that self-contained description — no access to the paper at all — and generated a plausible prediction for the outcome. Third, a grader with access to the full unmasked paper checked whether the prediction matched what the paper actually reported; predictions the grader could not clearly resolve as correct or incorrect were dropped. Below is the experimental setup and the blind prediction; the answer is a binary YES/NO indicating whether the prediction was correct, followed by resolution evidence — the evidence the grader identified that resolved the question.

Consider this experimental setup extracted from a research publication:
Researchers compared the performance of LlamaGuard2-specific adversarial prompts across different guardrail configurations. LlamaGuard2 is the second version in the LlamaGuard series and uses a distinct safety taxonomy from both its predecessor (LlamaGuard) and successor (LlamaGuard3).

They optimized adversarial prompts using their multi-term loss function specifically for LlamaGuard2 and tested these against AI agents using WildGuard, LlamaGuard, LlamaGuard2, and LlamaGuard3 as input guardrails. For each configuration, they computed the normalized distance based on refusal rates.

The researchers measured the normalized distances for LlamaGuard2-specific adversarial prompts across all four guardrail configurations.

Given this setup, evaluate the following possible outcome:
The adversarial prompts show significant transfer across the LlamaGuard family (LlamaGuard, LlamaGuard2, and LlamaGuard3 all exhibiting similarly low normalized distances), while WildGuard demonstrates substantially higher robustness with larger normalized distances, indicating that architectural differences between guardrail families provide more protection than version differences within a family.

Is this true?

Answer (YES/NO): NO